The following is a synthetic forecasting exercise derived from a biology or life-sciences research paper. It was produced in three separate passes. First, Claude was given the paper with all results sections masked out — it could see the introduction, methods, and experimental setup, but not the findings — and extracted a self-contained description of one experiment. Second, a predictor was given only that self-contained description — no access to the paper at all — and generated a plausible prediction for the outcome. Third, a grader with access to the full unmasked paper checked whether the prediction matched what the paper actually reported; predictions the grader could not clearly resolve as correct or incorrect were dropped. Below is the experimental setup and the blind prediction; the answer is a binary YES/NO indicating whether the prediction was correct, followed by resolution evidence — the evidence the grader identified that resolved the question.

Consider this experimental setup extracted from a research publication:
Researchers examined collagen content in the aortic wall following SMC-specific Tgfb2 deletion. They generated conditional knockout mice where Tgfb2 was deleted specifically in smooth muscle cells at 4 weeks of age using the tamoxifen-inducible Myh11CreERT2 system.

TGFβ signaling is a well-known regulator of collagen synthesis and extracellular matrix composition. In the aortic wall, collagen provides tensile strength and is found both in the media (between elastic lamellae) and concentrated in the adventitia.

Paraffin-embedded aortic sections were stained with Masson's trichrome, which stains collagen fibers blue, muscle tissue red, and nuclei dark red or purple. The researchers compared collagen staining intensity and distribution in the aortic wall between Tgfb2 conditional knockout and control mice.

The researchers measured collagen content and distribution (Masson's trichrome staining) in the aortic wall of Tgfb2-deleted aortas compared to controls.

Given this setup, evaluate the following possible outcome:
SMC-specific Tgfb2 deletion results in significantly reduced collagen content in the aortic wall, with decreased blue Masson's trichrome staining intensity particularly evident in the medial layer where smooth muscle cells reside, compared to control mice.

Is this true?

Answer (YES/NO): NO